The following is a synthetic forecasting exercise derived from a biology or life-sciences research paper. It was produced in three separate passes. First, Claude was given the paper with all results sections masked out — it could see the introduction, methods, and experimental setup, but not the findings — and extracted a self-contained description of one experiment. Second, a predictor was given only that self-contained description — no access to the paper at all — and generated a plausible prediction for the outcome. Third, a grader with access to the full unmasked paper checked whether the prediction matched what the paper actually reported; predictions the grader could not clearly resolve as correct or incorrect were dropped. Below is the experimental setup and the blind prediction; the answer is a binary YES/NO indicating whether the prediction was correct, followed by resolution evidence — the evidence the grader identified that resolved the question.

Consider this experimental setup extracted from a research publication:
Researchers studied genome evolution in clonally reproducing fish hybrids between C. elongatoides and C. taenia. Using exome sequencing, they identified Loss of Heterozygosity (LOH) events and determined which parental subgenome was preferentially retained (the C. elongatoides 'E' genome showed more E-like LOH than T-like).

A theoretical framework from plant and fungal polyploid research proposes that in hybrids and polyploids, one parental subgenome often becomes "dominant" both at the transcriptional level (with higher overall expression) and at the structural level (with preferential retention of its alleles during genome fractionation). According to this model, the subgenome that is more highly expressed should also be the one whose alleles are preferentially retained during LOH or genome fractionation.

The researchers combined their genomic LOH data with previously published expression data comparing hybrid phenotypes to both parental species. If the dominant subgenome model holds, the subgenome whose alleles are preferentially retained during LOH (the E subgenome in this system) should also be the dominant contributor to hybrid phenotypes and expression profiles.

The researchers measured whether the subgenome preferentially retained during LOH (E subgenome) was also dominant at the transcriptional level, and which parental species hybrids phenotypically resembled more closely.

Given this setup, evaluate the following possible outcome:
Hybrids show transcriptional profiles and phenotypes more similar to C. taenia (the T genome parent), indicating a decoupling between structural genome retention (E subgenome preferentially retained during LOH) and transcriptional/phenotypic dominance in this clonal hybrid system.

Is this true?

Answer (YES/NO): YES